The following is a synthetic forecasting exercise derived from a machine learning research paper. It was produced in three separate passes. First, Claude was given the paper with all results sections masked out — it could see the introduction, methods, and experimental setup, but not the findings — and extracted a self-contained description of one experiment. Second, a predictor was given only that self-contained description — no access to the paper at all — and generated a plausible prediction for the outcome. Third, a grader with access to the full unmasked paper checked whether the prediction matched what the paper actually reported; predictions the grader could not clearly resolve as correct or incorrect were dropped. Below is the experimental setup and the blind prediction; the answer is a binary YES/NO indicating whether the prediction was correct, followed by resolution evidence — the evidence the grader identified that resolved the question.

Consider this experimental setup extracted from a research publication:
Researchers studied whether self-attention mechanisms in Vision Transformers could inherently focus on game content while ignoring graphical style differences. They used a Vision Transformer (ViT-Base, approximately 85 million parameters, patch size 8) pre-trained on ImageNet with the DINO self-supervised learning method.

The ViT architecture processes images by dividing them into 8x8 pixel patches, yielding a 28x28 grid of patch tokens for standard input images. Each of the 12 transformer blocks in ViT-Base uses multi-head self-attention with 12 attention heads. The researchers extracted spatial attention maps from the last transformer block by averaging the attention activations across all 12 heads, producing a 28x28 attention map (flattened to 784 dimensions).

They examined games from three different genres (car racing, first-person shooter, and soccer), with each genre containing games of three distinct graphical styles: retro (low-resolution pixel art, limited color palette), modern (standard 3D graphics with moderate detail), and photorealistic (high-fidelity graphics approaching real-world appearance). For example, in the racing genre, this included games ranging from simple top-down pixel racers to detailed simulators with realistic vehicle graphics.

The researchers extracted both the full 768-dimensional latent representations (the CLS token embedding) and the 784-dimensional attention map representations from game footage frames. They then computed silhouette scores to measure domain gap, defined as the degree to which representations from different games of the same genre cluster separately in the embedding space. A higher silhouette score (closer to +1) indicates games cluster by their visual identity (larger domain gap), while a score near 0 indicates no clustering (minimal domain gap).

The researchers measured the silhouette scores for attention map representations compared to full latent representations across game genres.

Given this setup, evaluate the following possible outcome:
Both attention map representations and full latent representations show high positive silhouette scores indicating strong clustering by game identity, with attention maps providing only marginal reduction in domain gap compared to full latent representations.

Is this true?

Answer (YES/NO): NO